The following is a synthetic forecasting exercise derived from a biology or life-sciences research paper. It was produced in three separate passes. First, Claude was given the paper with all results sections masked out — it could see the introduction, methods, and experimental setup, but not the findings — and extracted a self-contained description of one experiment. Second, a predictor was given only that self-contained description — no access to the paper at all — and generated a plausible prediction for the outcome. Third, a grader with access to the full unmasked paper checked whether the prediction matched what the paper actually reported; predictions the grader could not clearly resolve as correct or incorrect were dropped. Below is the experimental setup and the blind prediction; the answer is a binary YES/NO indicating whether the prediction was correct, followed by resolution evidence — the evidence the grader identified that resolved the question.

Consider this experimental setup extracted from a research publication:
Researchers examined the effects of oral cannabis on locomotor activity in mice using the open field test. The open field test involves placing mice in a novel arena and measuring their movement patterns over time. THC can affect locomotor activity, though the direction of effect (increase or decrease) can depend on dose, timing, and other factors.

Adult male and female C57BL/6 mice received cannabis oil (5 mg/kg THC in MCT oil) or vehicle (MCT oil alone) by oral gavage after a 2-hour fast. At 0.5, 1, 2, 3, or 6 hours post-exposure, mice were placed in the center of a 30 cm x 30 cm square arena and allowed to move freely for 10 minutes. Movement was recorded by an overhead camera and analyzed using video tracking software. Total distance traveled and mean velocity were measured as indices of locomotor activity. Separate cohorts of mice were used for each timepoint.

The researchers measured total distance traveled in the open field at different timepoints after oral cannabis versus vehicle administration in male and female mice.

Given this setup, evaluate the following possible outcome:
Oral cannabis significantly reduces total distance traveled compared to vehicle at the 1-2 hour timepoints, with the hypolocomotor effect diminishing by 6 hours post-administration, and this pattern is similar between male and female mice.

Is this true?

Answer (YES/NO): NO